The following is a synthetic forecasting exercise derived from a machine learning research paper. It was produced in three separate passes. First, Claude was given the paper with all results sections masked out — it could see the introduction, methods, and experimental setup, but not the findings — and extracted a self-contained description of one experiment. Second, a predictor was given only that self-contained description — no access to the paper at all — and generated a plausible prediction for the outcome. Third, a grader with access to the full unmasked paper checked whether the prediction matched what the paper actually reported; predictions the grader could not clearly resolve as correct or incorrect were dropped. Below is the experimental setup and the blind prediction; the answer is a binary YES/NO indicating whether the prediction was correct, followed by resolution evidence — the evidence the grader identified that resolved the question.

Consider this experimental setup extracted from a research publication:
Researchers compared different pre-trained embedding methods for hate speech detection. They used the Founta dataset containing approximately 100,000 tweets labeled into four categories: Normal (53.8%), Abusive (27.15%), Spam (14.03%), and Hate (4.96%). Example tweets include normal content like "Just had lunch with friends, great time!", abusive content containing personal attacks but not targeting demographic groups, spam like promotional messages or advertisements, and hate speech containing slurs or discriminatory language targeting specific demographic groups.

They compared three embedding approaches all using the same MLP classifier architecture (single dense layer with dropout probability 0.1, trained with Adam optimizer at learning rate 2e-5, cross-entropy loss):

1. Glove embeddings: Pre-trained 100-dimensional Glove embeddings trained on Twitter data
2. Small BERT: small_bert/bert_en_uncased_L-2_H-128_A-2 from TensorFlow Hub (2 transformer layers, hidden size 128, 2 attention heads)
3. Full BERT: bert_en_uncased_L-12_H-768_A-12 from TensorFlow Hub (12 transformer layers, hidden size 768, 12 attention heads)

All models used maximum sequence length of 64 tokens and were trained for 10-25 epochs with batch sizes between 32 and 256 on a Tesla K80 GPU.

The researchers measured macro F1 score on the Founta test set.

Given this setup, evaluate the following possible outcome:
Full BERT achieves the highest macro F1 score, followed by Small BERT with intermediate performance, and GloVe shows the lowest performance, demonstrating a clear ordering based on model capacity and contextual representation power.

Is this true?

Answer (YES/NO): YES